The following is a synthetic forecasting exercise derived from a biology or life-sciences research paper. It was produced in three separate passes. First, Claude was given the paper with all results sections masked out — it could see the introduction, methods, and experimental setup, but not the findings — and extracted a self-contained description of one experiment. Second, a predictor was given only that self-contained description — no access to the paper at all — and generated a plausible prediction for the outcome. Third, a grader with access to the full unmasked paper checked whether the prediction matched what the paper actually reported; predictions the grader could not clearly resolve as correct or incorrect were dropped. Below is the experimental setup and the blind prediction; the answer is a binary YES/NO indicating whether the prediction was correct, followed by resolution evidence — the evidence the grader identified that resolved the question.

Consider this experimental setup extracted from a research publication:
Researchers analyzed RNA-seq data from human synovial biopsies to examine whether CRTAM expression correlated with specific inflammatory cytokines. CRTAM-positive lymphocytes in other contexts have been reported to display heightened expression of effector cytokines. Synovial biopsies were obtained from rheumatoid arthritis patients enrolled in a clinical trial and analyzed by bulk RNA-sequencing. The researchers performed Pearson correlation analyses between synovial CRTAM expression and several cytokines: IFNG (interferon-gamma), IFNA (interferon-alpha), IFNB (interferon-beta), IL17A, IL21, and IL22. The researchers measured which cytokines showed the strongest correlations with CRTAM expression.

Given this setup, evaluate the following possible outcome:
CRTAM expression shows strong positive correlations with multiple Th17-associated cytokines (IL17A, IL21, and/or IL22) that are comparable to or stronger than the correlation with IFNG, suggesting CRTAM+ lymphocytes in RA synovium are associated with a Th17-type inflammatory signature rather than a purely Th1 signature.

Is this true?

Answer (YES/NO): NO